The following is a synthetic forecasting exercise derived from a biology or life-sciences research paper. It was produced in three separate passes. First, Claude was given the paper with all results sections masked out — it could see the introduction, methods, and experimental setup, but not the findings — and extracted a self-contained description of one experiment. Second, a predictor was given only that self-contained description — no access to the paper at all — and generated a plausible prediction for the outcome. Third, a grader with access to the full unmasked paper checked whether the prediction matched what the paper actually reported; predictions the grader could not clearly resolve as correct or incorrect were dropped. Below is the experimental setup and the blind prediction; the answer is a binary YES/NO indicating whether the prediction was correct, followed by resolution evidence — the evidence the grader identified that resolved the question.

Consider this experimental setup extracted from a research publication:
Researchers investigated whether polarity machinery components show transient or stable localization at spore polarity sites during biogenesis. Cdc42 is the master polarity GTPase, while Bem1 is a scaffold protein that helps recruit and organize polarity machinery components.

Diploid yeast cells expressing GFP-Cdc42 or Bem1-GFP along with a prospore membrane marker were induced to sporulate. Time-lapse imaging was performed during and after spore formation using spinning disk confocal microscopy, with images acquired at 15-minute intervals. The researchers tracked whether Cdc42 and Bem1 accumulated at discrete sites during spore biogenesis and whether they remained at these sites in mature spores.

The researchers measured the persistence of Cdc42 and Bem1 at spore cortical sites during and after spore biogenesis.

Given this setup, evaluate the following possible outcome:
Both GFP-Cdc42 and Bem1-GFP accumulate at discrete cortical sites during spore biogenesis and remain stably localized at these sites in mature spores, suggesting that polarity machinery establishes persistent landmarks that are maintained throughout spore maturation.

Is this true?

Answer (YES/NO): NO